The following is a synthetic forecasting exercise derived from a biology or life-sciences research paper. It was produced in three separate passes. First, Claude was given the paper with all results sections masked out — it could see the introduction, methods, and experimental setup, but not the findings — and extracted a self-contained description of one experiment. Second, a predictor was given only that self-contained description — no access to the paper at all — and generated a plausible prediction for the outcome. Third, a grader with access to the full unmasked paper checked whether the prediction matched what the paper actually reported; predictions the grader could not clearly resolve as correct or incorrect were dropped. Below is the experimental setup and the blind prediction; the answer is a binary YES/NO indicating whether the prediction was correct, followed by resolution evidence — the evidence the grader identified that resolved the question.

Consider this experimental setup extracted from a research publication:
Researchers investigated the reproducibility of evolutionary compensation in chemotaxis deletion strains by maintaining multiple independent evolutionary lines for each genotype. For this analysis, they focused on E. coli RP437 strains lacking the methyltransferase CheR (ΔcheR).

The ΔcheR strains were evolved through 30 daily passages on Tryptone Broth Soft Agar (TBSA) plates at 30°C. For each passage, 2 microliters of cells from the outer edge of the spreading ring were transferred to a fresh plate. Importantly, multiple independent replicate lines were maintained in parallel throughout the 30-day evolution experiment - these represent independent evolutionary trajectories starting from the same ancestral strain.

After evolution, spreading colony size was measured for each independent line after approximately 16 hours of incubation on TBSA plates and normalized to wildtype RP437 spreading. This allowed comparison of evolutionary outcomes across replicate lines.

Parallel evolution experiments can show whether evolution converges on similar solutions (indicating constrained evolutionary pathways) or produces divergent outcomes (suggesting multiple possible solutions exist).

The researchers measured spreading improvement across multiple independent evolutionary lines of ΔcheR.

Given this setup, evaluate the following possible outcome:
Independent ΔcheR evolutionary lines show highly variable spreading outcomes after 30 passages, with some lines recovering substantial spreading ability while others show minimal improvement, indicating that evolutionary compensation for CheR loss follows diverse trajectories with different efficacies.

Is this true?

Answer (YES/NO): NO